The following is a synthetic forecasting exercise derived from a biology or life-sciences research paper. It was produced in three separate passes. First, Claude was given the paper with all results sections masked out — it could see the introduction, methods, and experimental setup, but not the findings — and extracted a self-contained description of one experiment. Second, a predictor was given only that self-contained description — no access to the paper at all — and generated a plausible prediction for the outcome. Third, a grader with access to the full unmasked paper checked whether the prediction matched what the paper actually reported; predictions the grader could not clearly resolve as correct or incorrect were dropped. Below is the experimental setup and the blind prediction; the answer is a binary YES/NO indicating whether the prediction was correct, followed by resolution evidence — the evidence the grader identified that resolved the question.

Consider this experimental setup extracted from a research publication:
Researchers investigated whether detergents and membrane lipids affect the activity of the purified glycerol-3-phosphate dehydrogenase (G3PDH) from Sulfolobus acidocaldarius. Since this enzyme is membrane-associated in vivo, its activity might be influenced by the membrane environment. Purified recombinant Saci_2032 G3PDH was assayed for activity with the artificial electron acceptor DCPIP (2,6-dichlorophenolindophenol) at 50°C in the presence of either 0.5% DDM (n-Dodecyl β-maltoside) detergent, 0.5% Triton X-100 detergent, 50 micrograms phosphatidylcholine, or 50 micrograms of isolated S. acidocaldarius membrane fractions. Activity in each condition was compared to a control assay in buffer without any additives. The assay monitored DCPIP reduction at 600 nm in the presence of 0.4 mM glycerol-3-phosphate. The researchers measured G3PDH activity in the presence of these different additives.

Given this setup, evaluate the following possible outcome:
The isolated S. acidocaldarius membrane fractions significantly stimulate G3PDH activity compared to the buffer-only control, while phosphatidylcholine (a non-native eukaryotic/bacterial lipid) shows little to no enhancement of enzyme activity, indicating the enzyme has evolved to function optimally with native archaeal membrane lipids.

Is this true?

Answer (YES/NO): NO